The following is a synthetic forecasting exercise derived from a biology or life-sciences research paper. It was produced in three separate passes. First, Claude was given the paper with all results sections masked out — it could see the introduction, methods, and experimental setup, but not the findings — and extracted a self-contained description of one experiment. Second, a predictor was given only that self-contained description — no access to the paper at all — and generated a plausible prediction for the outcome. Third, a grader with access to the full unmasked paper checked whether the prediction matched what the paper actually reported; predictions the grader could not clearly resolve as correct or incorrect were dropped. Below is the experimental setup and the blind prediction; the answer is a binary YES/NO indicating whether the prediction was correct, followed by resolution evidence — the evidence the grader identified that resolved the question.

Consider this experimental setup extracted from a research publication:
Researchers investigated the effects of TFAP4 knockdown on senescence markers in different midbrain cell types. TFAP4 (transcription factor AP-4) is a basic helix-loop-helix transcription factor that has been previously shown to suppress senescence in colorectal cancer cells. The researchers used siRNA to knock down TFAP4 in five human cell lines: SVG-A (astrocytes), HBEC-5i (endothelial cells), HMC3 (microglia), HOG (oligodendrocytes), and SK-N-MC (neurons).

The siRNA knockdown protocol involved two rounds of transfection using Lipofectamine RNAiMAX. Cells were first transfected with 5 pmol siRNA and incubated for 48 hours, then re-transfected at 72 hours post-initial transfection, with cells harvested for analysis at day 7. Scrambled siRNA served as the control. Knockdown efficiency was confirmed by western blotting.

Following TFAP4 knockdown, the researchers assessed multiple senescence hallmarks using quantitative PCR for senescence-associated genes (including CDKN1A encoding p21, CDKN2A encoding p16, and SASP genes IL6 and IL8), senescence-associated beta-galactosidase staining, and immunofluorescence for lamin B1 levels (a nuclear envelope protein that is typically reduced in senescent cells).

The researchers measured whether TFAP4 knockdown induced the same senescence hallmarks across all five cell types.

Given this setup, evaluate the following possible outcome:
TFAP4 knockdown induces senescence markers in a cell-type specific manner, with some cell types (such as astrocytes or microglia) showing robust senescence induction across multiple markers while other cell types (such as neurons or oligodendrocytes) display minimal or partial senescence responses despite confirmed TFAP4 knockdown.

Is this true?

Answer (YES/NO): YES